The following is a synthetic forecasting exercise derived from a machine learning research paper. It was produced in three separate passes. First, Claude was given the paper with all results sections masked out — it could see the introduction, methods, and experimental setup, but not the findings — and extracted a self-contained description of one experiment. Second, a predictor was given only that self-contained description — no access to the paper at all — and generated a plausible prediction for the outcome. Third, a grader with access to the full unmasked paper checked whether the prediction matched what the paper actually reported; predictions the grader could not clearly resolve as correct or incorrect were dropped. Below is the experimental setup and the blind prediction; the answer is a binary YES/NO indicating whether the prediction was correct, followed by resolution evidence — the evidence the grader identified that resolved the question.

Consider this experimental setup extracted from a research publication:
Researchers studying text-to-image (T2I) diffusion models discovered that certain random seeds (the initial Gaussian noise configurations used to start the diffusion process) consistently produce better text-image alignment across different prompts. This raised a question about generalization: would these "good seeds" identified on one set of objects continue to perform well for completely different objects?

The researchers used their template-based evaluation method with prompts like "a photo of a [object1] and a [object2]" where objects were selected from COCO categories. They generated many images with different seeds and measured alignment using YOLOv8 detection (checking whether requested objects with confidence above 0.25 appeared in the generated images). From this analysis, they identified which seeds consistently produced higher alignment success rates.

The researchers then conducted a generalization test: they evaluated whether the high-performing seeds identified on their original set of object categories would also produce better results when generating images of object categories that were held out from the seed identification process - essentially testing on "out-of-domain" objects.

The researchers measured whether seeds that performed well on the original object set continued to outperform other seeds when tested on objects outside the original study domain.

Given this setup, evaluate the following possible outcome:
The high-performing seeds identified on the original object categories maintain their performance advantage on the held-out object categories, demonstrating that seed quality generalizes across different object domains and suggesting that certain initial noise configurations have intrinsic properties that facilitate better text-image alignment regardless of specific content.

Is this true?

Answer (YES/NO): YES